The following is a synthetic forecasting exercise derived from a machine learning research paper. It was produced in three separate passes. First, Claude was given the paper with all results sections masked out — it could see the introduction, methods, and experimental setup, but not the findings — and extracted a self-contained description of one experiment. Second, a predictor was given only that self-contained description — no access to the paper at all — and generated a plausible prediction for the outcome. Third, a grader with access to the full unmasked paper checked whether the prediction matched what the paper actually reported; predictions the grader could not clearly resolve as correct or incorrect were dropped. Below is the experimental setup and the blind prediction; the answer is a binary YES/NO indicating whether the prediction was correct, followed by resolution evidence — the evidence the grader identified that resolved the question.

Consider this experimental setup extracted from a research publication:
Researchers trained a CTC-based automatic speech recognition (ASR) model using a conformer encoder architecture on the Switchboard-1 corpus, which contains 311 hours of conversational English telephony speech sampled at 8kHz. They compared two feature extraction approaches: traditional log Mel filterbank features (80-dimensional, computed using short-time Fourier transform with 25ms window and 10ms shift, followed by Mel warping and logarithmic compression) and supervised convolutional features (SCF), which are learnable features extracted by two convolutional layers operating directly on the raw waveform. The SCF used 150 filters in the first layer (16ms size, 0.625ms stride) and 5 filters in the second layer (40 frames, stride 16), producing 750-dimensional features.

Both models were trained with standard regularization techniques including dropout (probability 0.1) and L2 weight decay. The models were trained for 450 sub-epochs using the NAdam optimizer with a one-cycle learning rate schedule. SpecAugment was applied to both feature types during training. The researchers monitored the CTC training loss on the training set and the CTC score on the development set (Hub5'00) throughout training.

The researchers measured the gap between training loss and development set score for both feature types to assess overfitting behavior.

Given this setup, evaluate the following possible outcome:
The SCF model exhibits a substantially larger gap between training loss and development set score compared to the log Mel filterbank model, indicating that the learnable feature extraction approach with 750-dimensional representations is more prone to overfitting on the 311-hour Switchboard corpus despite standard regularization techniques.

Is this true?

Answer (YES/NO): YES